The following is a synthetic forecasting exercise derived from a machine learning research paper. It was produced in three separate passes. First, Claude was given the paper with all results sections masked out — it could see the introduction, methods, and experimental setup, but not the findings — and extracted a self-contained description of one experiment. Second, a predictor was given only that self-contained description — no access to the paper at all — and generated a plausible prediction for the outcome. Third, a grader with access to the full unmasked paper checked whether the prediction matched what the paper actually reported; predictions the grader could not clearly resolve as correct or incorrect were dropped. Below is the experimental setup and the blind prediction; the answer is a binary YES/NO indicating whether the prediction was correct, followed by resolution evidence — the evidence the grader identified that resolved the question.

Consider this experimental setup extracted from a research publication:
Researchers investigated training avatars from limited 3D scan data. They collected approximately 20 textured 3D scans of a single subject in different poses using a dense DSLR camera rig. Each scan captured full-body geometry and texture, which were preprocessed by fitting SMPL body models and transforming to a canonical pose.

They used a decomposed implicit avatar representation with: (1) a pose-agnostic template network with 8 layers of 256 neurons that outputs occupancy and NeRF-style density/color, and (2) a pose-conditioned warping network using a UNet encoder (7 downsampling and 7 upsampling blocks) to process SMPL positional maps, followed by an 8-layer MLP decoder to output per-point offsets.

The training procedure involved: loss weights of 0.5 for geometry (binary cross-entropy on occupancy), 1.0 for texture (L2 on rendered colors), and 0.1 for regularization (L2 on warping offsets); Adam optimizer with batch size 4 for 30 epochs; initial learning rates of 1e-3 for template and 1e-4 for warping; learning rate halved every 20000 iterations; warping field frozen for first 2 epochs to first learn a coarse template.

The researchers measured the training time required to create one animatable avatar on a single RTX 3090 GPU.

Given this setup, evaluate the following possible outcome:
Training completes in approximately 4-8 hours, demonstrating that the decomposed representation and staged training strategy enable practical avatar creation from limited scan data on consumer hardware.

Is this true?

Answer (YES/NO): NO